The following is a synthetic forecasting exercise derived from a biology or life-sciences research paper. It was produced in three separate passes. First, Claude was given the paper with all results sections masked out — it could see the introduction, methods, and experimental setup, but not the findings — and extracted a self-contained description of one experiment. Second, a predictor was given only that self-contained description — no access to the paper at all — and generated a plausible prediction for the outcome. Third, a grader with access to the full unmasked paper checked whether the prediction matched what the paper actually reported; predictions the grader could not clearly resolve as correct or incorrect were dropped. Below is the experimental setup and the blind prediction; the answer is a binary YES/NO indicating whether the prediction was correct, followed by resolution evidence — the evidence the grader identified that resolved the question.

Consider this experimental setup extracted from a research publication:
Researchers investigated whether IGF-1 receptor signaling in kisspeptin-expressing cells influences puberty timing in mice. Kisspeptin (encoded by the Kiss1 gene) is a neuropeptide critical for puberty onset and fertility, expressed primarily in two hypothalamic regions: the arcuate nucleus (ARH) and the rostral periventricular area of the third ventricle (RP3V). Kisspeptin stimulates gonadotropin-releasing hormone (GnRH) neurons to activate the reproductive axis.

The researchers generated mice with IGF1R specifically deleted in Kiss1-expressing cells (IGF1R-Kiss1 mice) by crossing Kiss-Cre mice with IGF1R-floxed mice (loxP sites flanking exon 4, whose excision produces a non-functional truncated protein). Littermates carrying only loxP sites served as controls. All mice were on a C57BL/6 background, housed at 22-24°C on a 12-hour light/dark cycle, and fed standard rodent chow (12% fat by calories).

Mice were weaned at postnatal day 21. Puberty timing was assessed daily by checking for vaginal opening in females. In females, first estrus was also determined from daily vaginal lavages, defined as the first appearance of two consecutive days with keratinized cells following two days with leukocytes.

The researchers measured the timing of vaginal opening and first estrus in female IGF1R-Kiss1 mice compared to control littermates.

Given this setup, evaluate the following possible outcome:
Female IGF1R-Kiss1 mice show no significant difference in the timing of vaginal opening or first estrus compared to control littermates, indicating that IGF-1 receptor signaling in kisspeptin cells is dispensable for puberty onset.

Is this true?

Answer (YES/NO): NO